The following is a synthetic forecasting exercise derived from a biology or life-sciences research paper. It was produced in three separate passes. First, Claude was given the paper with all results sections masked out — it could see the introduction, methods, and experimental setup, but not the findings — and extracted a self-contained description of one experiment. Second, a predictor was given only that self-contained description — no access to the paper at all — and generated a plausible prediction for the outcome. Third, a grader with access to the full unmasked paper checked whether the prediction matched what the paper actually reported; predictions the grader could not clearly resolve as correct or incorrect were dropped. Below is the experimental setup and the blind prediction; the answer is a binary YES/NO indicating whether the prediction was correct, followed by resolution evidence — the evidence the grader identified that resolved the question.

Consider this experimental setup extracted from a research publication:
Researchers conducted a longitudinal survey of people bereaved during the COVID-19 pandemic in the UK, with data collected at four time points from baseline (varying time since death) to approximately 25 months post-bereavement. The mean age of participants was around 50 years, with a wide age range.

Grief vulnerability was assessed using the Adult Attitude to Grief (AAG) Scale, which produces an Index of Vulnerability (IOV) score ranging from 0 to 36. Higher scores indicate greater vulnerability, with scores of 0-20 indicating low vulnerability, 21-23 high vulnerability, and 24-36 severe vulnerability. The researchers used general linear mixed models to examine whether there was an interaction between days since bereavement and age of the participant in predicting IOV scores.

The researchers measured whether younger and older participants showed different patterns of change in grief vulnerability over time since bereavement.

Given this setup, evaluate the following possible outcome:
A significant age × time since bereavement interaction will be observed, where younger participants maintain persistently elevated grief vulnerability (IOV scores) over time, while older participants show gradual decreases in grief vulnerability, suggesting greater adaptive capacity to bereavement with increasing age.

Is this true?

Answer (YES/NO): NO